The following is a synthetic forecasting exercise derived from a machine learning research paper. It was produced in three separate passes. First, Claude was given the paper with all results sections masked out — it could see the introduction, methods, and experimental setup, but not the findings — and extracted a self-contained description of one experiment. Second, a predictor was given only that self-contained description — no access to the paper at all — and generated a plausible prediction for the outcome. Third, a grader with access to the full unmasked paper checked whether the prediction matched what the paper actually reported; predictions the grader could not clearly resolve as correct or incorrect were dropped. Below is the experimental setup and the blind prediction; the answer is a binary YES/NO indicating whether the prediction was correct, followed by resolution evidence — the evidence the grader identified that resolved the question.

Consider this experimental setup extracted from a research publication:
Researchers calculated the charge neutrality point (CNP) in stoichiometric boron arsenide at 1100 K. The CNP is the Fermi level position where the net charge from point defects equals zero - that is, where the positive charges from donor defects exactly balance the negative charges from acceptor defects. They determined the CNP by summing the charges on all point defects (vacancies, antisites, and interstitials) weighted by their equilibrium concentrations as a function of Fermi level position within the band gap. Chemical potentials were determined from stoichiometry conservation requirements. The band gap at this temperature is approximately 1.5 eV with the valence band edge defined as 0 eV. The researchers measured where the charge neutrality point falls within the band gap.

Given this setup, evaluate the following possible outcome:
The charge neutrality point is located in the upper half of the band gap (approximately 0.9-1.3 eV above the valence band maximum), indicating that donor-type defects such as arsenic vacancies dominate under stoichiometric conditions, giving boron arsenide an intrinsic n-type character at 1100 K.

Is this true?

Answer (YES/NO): NO